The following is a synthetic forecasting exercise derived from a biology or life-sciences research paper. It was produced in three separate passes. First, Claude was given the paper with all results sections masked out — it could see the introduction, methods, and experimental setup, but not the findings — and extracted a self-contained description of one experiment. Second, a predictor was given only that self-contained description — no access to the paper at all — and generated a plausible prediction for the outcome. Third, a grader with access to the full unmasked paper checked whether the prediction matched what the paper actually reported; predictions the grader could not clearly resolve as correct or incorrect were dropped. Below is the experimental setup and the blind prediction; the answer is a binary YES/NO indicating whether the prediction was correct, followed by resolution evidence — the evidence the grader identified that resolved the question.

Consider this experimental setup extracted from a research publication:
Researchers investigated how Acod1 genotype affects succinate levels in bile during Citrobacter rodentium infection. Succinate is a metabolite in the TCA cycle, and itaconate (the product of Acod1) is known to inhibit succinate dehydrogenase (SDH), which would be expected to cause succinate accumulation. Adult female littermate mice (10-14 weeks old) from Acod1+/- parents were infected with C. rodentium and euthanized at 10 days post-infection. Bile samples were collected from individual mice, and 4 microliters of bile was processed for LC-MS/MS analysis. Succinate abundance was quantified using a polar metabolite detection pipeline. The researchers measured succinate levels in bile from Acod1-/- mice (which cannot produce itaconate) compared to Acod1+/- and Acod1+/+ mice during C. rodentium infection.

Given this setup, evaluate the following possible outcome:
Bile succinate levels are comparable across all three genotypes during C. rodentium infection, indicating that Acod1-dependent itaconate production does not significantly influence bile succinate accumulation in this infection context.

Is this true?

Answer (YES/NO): NO